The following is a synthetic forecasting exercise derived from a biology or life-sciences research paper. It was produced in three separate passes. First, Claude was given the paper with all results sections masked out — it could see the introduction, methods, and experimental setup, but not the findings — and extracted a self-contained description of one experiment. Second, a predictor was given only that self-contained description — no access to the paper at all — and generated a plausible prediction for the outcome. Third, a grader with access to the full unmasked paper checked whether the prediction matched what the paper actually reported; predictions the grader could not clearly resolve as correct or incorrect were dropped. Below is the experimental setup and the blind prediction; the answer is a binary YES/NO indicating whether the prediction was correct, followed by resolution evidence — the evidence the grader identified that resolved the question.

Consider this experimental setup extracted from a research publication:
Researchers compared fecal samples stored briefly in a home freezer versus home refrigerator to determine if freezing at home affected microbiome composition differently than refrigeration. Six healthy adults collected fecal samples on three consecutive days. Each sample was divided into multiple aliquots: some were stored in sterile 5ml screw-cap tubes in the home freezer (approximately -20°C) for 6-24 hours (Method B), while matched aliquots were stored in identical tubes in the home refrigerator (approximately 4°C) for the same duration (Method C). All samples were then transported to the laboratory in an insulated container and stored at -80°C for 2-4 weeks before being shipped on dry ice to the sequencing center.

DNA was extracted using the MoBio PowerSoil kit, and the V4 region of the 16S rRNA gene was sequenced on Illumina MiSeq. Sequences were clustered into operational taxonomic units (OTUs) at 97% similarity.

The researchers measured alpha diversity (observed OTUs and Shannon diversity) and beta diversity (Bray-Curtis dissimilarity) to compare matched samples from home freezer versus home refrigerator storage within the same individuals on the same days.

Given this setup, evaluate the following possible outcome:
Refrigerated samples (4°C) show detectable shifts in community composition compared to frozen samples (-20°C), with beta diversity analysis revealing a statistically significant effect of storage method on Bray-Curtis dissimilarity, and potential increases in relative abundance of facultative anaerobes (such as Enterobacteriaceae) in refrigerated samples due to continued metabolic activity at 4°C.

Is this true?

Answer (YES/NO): NO